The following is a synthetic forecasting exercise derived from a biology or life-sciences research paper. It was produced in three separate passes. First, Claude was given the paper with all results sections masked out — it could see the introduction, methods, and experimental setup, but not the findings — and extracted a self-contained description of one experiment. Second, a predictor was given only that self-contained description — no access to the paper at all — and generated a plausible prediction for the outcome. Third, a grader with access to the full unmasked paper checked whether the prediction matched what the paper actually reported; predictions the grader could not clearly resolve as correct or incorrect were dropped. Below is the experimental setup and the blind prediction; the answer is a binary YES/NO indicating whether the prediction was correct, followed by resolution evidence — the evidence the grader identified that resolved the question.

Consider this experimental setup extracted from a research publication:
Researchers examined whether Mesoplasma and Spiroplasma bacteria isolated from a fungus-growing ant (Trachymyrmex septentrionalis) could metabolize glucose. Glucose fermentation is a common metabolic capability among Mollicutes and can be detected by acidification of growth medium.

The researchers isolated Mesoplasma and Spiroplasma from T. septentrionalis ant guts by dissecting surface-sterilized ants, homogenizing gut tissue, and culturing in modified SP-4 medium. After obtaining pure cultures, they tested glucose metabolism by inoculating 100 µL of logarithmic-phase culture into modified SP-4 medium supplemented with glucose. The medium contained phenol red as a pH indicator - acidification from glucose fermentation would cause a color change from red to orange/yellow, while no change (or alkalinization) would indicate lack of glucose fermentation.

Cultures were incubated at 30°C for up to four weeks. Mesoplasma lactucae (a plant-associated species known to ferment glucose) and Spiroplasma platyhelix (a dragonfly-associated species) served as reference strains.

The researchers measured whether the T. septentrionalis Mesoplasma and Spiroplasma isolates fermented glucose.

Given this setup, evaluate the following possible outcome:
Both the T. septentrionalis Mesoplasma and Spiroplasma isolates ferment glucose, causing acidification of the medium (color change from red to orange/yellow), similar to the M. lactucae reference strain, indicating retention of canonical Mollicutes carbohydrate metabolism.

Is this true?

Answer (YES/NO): YES